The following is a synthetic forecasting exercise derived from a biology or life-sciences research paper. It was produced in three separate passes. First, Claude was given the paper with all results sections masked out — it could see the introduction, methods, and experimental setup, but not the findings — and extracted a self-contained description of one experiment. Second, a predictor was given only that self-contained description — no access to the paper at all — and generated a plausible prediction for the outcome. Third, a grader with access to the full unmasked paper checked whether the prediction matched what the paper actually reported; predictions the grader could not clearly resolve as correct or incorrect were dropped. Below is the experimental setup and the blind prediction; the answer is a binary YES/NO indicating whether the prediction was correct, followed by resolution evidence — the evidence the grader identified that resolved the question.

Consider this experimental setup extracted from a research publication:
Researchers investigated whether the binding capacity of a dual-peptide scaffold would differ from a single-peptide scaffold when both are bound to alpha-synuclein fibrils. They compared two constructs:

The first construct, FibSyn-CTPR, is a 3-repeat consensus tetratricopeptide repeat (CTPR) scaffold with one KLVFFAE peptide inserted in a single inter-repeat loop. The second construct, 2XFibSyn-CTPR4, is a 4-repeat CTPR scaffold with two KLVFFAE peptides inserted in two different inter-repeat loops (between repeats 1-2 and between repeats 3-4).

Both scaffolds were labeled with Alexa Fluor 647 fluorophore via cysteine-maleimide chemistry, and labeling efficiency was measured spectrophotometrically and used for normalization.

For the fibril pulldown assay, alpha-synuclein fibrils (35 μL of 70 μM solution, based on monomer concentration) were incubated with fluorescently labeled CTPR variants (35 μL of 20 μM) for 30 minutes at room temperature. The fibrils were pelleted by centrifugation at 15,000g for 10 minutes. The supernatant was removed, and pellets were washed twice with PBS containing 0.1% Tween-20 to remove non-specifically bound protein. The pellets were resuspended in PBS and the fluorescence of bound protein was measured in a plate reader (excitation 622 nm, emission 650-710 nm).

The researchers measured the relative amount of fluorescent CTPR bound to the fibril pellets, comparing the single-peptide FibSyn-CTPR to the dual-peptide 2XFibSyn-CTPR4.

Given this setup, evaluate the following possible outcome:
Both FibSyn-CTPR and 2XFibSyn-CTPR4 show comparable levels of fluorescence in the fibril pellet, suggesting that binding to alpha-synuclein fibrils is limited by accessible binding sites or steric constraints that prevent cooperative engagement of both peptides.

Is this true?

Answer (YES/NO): NO